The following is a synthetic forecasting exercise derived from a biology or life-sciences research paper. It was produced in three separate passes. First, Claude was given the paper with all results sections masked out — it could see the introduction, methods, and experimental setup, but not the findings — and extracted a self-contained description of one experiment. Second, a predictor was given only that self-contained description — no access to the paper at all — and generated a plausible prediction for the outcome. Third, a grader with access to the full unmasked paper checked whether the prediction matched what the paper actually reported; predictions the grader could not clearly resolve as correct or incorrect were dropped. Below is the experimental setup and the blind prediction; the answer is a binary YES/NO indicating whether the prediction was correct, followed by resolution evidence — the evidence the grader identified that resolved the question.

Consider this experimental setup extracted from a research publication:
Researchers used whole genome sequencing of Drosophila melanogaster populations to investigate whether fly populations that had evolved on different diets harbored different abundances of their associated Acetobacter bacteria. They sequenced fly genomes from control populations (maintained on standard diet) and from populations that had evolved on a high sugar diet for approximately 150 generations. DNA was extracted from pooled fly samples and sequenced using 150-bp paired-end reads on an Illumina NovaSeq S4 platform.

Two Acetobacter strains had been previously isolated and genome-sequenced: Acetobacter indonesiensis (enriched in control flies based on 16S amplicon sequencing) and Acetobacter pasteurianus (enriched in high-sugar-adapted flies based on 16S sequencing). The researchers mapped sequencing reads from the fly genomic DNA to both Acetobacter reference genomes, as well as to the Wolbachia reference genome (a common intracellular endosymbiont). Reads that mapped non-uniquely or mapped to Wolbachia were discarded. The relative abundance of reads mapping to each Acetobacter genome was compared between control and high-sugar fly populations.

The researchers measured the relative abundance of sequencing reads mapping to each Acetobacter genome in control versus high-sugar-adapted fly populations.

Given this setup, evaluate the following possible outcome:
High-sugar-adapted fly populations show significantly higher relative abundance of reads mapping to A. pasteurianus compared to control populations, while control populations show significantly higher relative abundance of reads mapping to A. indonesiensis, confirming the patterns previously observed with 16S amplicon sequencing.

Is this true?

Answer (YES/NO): YES